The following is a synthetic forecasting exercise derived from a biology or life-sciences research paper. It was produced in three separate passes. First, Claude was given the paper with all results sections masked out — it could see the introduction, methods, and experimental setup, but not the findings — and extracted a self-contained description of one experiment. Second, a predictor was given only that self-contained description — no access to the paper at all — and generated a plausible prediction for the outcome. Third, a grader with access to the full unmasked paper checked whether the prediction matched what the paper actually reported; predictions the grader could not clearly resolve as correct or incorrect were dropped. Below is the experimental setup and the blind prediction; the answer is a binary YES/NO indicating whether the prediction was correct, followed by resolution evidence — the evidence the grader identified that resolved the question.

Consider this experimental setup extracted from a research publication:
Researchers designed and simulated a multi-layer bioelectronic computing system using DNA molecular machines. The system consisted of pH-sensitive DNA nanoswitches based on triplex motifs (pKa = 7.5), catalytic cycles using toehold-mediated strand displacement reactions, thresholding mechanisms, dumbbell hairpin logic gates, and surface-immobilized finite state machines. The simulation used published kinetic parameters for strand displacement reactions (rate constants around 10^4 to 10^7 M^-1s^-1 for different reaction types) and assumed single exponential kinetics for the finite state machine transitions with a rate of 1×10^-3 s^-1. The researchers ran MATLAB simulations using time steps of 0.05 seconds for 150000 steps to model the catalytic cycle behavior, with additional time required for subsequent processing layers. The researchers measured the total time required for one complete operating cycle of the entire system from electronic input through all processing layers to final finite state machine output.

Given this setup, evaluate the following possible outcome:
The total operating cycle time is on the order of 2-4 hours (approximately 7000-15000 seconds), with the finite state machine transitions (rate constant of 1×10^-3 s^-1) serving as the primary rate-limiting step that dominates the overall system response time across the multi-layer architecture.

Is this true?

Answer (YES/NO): NO